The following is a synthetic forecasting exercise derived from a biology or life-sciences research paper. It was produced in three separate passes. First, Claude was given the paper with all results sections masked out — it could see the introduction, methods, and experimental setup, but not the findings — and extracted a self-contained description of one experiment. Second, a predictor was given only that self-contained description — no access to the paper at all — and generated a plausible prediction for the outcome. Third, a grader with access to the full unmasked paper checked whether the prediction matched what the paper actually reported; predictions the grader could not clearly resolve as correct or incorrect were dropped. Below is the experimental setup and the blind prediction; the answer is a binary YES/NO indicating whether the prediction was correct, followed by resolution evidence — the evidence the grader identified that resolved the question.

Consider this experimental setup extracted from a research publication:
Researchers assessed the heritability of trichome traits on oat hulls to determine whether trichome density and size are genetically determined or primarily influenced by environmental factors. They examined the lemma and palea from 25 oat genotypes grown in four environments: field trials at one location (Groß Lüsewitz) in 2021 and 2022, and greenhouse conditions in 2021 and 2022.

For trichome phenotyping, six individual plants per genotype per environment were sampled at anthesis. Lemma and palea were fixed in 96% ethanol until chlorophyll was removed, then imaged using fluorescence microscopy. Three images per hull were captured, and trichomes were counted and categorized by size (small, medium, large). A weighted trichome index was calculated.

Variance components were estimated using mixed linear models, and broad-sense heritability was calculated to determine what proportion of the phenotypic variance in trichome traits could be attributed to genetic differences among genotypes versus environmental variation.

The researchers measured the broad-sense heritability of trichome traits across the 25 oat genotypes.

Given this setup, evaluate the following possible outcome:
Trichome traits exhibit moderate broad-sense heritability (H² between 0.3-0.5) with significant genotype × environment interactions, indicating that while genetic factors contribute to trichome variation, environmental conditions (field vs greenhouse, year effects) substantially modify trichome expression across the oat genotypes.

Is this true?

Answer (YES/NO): NO